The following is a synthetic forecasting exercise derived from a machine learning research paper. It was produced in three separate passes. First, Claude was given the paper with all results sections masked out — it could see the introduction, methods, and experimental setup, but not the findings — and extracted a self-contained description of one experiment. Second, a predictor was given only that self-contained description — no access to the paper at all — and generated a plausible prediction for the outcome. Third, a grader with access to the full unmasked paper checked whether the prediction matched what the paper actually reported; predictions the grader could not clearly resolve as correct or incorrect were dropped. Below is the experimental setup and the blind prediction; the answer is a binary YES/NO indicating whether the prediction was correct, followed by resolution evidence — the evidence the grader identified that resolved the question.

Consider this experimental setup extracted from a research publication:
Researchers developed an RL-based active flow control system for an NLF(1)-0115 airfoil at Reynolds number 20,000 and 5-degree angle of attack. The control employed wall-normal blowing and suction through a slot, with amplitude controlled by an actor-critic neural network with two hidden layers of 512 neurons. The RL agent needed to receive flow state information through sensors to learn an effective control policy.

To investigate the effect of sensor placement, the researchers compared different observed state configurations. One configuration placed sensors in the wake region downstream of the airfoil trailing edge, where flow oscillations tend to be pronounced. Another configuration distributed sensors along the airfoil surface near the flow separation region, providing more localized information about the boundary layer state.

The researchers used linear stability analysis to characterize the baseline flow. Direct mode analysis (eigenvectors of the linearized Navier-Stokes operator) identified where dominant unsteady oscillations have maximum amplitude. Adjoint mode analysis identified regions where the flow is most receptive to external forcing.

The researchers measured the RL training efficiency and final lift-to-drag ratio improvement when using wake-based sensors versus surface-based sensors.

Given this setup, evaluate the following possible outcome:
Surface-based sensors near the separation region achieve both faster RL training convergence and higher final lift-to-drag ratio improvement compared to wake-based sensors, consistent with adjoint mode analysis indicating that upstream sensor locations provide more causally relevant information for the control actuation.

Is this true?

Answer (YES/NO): NO